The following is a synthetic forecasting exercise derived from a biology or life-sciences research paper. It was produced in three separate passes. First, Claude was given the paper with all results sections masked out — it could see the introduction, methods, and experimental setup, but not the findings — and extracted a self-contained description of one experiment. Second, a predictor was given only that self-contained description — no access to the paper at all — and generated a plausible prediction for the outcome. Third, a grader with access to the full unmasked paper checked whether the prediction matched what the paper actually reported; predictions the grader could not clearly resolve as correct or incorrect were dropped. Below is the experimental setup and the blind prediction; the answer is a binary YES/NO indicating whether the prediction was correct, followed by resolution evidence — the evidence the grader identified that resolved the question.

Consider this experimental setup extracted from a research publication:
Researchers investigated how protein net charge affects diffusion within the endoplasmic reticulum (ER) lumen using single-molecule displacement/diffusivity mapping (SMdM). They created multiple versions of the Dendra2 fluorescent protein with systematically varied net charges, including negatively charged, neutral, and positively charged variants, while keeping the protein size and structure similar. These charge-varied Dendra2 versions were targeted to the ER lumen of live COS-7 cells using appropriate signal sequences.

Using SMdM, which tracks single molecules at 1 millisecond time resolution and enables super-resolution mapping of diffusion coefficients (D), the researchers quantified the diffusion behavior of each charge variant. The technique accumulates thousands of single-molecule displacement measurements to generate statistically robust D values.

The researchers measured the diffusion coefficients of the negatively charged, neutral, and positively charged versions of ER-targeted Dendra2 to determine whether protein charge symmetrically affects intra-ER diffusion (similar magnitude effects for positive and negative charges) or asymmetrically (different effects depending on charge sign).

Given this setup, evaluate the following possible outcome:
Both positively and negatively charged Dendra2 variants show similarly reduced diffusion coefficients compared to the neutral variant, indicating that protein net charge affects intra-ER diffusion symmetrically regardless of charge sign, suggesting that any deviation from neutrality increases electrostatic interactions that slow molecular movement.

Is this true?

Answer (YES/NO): NO